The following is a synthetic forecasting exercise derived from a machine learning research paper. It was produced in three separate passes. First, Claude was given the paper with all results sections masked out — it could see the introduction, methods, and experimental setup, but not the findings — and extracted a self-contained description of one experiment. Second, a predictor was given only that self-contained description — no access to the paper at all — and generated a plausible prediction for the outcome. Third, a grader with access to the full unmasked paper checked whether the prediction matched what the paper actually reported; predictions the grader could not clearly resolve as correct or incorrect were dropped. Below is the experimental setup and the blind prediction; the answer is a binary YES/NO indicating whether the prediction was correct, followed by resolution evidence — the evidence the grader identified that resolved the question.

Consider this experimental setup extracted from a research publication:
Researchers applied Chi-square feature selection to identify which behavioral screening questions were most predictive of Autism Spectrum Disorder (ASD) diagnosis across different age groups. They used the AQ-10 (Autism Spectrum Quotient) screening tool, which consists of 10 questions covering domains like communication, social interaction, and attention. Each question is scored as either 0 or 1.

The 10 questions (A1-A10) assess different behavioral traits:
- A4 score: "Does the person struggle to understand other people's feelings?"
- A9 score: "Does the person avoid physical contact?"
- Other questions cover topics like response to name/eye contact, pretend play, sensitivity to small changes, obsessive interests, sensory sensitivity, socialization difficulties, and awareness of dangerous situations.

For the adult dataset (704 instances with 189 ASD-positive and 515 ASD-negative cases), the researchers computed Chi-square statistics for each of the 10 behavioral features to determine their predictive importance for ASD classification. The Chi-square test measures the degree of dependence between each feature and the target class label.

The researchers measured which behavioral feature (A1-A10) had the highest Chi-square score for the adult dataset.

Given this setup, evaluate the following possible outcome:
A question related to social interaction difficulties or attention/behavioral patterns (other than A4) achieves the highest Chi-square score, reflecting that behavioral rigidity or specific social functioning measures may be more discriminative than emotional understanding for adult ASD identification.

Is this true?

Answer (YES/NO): YES